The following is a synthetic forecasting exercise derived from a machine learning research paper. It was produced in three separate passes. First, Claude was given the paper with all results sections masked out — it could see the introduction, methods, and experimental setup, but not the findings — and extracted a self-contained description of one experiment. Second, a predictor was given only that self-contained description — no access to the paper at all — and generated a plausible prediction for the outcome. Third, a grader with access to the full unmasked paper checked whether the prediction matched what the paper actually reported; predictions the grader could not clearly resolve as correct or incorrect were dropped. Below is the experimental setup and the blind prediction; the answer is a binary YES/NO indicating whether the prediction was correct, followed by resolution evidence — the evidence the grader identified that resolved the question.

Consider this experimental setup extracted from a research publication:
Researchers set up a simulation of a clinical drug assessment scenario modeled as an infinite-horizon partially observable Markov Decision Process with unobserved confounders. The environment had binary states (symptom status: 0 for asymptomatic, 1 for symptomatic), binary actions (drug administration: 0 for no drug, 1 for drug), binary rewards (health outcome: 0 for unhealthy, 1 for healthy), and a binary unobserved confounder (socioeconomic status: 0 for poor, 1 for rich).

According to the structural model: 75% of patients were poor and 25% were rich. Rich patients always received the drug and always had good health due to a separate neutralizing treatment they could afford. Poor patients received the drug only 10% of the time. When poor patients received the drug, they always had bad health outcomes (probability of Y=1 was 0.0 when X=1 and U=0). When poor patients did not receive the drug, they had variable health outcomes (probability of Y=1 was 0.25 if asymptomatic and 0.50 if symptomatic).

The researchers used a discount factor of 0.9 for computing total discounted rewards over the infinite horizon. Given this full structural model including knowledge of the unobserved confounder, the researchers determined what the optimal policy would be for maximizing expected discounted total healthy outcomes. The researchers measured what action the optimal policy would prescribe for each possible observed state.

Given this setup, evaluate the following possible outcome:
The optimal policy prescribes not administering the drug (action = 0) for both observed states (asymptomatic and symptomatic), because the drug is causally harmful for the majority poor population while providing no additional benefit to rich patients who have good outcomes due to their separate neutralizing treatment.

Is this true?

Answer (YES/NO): YES